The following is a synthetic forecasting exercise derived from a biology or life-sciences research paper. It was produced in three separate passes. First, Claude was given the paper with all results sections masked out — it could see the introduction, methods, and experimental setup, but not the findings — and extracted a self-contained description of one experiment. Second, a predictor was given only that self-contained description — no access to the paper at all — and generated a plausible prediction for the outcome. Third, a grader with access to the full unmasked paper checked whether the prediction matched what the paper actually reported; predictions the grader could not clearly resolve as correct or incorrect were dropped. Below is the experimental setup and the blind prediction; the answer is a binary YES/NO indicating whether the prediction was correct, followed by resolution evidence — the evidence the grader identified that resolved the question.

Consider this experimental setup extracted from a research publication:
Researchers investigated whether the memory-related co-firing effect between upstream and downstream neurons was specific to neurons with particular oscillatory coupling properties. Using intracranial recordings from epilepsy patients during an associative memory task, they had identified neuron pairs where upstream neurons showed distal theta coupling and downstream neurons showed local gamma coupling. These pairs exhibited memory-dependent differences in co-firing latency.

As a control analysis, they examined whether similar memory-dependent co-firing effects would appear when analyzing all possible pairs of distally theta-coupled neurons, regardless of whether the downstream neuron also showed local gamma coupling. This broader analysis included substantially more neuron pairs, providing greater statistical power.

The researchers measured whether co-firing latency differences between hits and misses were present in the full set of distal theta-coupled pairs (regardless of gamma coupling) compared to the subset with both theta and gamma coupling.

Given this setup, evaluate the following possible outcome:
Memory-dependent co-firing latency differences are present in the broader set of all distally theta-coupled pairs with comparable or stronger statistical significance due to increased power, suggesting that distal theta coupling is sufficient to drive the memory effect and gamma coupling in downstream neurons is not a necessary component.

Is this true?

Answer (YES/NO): NO